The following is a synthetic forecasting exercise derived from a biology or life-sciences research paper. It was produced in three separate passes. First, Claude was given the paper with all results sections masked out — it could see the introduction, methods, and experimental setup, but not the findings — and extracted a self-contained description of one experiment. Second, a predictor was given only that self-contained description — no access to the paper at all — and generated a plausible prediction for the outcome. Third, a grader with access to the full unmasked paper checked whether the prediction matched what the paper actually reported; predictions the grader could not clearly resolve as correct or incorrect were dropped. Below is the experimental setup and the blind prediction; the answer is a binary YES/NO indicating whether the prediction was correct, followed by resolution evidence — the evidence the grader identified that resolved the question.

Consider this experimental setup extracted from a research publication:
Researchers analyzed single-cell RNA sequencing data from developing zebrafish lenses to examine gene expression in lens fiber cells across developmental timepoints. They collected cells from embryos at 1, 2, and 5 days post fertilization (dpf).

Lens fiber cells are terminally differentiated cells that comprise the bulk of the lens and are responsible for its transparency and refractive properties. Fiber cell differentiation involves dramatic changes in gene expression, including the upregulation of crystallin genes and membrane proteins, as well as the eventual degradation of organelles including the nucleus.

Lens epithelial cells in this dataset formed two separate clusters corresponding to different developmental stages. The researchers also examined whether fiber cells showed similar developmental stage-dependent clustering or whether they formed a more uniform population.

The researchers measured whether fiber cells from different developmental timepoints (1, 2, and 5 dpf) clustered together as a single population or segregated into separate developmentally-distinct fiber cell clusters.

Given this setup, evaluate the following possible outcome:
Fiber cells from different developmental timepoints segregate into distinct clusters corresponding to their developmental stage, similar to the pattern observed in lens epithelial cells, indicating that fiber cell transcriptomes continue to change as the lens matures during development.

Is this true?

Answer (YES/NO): NO